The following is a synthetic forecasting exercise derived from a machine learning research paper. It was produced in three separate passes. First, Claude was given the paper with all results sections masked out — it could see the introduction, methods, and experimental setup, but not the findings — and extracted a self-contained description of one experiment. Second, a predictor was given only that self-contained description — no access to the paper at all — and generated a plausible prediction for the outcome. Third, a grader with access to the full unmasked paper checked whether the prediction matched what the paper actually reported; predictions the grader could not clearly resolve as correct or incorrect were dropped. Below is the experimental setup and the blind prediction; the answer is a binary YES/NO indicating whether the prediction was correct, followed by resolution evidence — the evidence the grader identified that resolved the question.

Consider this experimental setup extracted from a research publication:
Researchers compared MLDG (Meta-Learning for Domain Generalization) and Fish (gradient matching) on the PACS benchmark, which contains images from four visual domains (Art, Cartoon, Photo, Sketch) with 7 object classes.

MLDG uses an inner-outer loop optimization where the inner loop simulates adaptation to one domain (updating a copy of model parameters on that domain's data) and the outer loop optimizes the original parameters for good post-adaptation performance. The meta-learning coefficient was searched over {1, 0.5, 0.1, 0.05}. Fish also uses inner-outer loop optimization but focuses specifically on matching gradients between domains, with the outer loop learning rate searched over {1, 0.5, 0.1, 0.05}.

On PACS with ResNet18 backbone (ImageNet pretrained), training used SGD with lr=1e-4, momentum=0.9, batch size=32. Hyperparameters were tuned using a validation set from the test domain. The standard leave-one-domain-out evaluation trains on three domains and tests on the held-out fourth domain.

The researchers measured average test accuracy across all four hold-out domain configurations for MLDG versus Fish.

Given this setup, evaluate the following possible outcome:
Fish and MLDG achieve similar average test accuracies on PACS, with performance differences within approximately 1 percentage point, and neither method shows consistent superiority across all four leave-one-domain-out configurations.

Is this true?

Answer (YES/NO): NO